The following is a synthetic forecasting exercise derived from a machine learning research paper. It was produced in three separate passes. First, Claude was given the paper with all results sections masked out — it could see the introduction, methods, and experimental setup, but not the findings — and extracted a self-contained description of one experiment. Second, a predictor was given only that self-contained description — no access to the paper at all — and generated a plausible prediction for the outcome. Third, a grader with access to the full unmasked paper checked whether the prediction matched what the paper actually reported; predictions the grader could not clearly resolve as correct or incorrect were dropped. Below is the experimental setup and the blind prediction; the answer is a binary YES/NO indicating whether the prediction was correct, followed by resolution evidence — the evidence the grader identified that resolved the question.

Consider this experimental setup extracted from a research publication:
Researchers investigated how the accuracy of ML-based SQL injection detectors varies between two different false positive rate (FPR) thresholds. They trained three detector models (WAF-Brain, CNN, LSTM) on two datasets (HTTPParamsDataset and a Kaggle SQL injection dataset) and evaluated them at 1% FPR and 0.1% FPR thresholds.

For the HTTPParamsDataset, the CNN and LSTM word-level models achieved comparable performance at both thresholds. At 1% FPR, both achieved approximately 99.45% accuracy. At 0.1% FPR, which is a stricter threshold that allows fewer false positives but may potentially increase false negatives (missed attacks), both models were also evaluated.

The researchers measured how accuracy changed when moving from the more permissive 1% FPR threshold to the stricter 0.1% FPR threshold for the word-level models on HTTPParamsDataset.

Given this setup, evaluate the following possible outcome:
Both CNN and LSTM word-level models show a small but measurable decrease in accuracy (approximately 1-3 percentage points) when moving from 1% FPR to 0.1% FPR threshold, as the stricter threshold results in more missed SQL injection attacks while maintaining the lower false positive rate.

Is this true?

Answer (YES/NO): NO